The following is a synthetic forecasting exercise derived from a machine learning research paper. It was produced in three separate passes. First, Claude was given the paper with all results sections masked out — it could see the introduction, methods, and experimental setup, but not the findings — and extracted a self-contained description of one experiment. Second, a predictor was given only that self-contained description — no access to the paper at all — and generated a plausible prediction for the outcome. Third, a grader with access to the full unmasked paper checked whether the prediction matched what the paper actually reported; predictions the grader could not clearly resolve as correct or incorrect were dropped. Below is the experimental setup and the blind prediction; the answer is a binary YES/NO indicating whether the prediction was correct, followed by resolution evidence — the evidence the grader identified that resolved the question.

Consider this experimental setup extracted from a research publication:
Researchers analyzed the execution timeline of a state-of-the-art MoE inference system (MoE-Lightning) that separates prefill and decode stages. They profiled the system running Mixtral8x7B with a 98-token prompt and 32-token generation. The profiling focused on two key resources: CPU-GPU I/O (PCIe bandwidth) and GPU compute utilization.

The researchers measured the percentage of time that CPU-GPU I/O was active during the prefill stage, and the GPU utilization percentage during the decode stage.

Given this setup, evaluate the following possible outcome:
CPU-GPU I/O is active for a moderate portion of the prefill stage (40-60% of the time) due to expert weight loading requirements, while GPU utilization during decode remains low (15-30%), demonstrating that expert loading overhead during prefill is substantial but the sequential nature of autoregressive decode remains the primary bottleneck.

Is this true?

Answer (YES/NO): NO